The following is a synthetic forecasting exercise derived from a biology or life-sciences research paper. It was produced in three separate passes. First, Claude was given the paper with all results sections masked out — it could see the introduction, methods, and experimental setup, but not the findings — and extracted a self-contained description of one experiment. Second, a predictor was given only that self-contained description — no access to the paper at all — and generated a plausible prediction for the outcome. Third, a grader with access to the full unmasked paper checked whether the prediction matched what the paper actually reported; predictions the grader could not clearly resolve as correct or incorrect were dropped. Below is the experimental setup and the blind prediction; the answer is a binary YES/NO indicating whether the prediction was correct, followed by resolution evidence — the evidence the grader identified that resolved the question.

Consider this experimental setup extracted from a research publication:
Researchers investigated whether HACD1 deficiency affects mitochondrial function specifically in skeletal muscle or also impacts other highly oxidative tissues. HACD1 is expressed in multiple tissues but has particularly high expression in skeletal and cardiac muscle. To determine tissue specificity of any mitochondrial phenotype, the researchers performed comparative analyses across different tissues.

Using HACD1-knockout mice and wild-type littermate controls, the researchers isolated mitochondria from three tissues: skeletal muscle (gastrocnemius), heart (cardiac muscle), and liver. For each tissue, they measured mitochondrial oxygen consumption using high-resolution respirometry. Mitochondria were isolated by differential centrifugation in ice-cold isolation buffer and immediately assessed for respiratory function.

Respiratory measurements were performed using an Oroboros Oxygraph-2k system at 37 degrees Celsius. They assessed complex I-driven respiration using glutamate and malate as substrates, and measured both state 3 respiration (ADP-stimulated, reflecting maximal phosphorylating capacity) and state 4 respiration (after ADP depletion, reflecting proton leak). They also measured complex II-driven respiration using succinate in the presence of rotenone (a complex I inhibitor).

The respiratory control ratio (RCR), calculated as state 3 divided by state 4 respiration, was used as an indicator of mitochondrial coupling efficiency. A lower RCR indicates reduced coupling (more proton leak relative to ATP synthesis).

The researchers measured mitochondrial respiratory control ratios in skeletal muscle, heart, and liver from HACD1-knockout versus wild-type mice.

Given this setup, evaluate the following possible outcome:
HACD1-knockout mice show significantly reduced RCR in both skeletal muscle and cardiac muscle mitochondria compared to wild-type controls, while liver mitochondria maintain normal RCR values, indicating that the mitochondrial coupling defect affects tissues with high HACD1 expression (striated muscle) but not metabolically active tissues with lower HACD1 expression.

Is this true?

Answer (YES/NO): NO